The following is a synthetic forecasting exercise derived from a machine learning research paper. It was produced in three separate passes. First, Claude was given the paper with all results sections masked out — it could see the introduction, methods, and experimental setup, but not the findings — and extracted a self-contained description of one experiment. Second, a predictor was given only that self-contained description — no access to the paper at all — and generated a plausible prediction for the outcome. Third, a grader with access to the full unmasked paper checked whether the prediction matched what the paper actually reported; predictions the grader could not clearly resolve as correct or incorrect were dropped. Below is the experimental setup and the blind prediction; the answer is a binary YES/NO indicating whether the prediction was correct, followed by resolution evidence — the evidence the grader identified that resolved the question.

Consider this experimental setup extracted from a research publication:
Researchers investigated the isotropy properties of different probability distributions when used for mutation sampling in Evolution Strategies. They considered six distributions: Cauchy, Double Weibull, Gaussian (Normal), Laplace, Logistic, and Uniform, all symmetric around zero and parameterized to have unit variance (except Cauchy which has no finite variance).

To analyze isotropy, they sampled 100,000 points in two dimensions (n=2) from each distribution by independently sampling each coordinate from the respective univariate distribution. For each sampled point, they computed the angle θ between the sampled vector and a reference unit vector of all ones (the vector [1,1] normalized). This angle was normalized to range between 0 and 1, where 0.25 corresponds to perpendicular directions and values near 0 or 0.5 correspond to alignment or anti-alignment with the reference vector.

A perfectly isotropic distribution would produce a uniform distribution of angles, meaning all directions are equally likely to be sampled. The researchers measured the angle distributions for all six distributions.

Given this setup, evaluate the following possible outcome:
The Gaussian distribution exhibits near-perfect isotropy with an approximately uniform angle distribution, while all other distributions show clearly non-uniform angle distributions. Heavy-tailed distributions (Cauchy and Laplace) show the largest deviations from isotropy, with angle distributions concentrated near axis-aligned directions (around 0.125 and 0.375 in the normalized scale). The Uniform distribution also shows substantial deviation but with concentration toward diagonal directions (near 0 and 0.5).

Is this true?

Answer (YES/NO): NO